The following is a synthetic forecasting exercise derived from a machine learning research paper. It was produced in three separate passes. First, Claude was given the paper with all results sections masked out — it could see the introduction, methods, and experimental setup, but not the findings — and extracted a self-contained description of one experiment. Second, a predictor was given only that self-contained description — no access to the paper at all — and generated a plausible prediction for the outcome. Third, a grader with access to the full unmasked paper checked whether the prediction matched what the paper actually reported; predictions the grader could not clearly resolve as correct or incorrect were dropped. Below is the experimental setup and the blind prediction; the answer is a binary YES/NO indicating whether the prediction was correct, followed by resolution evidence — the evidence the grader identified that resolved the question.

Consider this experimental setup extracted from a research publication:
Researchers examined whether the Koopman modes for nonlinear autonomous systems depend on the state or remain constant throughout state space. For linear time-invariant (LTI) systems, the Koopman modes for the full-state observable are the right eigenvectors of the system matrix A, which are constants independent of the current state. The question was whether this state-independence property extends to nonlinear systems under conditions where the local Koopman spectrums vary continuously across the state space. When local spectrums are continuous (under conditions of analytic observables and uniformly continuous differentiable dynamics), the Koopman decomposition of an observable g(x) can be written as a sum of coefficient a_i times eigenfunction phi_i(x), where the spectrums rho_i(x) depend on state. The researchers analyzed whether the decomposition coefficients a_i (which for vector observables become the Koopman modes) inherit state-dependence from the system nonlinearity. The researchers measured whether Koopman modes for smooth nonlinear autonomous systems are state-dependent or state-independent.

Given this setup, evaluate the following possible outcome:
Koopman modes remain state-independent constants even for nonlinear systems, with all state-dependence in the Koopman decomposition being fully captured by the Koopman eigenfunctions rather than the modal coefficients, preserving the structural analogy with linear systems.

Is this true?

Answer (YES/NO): YES